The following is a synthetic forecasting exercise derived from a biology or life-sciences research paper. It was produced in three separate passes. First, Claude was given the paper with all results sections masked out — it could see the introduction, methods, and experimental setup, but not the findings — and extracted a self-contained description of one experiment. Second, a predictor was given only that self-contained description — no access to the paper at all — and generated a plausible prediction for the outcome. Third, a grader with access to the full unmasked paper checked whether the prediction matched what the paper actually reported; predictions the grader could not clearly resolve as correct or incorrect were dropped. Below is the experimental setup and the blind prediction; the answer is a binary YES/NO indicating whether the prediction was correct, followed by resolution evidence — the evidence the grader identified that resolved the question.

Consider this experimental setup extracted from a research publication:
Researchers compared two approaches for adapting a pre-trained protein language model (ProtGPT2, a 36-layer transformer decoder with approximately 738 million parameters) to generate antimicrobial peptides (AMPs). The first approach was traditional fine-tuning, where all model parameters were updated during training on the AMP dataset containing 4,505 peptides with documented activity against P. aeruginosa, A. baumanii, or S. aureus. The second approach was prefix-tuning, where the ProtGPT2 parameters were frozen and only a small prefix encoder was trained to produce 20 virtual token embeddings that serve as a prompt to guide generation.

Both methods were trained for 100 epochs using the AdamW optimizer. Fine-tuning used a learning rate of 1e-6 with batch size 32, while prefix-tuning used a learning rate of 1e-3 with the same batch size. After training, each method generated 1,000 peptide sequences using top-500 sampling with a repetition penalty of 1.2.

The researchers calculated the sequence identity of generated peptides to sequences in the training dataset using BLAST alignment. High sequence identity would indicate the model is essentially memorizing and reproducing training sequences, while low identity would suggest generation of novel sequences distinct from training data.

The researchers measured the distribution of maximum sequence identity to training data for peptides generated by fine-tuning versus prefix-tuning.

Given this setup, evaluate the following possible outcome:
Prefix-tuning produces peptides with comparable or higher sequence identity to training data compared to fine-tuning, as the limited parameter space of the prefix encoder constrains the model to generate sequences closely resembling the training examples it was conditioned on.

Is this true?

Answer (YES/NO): YES